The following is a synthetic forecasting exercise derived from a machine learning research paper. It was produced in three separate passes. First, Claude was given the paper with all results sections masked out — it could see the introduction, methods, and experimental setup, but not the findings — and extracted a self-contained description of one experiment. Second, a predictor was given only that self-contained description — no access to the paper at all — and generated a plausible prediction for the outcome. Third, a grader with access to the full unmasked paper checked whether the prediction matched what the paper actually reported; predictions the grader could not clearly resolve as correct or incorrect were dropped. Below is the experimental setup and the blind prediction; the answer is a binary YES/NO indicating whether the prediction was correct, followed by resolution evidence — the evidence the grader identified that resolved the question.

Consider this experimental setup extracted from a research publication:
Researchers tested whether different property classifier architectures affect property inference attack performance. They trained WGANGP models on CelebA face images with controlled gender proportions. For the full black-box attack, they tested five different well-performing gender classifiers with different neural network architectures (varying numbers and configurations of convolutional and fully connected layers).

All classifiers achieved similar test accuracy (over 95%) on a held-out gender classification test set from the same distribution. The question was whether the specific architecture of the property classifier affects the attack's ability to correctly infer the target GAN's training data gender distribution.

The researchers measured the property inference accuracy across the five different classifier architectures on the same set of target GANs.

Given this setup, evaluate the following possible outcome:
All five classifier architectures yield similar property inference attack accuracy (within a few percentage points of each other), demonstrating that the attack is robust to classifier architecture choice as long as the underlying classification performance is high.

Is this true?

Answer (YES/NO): YES